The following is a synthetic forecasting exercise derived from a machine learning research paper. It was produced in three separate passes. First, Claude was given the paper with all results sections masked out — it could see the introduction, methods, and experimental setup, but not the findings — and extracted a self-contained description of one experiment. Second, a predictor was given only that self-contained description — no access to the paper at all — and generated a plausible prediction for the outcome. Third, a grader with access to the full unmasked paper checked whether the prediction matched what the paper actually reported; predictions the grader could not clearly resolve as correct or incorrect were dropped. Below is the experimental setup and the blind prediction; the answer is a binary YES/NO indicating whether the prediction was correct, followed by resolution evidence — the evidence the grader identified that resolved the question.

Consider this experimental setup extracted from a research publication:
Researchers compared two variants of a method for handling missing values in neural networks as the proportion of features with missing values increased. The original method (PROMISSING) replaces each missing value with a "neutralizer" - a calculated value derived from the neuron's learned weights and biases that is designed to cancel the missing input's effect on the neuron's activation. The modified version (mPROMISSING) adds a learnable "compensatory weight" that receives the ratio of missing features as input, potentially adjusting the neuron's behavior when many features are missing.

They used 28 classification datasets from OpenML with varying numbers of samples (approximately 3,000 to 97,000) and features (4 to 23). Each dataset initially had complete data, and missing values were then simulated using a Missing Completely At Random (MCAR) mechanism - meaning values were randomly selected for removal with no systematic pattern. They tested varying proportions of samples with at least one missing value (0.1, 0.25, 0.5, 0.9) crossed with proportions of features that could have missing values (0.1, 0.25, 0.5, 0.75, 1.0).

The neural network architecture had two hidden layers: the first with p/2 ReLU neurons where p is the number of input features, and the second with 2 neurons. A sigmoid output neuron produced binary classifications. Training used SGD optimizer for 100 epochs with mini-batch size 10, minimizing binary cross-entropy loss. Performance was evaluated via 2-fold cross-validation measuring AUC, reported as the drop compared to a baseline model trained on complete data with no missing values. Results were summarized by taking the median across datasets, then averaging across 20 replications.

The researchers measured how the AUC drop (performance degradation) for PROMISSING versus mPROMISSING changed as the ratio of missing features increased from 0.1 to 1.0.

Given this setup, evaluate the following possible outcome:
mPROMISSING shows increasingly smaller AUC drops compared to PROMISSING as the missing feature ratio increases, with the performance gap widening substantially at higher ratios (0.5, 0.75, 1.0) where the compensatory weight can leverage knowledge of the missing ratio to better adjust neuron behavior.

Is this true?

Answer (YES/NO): NO